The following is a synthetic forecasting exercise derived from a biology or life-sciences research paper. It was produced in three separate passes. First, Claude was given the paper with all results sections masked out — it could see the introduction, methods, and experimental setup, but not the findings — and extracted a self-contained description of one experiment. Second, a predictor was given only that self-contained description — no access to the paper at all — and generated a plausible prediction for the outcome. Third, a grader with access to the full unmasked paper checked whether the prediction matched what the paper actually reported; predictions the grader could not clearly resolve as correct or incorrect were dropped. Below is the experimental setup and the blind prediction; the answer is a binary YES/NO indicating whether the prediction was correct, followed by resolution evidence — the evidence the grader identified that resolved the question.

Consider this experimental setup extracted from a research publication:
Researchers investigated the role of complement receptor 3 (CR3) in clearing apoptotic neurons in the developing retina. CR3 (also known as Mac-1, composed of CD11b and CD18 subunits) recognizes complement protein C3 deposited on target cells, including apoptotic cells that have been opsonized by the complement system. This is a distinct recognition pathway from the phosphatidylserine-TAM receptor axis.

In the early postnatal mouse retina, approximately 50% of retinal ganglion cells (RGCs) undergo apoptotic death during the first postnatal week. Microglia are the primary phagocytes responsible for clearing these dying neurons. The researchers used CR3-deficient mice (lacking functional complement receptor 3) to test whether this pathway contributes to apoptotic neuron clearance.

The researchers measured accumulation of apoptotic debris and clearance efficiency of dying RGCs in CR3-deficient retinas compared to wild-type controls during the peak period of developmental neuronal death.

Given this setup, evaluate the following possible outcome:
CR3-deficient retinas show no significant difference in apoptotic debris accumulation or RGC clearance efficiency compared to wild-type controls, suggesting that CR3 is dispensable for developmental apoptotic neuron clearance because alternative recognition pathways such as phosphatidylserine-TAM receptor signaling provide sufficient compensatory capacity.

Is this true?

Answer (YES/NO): NO